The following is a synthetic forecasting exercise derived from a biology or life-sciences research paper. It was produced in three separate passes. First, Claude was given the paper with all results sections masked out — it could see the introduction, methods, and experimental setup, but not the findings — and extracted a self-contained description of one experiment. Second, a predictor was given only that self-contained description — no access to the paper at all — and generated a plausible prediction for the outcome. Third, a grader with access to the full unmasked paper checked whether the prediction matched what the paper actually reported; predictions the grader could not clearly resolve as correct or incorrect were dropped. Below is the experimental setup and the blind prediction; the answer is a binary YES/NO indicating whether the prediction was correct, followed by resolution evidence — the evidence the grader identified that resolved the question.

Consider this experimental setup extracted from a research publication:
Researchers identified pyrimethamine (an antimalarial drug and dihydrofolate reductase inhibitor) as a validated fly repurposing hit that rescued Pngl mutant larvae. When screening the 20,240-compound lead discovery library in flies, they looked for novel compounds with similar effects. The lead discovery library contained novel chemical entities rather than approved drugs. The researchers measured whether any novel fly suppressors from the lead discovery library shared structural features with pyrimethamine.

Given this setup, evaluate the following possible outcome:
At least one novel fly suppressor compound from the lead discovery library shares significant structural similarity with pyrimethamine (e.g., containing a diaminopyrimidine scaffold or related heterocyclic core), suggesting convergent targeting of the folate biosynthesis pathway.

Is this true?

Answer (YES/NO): YES